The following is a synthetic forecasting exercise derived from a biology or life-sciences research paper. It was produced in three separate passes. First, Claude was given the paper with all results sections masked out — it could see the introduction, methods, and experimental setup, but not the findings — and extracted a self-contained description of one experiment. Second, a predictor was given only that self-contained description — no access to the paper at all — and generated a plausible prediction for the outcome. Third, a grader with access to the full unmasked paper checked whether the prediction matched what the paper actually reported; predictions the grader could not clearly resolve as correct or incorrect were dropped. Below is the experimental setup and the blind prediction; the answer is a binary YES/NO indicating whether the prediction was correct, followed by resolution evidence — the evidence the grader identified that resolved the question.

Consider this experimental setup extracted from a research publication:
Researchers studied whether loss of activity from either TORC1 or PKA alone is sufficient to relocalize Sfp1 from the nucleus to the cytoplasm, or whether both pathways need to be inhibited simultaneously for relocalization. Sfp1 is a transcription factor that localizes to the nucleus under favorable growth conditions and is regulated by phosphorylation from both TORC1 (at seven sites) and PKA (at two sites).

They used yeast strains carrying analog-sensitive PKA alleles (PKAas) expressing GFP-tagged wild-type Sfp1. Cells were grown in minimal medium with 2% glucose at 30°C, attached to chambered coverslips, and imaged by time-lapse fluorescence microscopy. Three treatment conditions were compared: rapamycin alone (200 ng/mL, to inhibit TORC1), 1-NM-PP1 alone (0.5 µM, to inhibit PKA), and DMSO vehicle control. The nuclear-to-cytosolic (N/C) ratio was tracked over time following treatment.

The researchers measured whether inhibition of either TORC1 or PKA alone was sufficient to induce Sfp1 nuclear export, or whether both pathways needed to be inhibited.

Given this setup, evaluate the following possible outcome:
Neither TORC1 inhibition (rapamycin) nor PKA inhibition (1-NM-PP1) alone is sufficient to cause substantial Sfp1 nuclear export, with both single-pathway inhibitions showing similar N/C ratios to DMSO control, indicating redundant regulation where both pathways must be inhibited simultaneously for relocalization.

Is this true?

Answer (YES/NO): NO